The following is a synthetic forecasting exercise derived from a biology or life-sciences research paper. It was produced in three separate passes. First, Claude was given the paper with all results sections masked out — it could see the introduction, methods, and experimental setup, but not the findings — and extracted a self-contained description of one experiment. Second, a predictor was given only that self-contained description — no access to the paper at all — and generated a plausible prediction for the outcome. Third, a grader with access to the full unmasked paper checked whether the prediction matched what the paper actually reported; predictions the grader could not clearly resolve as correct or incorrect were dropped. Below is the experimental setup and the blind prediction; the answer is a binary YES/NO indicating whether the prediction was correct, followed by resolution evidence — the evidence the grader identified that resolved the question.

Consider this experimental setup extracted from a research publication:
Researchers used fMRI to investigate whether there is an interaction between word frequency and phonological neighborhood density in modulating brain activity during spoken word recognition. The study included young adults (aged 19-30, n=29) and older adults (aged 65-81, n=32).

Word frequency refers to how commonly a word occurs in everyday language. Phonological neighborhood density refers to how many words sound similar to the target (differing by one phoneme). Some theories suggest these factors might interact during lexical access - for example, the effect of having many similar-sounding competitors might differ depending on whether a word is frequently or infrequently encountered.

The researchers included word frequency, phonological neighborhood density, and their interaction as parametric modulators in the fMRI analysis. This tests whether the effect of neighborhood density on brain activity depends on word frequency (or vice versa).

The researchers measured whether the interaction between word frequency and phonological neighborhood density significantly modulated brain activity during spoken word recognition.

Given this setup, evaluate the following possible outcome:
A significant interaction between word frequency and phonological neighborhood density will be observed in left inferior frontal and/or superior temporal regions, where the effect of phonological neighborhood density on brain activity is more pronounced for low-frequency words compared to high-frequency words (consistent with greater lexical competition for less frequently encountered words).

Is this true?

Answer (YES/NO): NO